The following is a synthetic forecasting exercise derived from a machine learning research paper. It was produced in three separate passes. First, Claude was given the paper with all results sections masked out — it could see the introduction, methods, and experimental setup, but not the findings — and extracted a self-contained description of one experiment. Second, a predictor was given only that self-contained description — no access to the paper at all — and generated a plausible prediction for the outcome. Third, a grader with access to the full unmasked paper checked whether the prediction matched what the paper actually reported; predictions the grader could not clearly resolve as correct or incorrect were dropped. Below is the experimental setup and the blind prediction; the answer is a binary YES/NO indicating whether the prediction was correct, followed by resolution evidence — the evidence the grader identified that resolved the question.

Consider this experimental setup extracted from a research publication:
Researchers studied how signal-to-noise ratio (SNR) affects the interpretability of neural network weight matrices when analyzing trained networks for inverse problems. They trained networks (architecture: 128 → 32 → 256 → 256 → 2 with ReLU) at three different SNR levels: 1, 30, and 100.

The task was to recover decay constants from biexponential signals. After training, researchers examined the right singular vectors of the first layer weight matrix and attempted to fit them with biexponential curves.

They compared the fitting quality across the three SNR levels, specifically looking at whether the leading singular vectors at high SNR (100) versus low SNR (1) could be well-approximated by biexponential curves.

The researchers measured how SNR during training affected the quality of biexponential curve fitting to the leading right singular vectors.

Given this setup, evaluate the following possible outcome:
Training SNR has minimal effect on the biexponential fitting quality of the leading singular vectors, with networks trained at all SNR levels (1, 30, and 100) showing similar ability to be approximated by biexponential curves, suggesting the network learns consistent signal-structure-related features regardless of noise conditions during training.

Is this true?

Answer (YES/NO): NO